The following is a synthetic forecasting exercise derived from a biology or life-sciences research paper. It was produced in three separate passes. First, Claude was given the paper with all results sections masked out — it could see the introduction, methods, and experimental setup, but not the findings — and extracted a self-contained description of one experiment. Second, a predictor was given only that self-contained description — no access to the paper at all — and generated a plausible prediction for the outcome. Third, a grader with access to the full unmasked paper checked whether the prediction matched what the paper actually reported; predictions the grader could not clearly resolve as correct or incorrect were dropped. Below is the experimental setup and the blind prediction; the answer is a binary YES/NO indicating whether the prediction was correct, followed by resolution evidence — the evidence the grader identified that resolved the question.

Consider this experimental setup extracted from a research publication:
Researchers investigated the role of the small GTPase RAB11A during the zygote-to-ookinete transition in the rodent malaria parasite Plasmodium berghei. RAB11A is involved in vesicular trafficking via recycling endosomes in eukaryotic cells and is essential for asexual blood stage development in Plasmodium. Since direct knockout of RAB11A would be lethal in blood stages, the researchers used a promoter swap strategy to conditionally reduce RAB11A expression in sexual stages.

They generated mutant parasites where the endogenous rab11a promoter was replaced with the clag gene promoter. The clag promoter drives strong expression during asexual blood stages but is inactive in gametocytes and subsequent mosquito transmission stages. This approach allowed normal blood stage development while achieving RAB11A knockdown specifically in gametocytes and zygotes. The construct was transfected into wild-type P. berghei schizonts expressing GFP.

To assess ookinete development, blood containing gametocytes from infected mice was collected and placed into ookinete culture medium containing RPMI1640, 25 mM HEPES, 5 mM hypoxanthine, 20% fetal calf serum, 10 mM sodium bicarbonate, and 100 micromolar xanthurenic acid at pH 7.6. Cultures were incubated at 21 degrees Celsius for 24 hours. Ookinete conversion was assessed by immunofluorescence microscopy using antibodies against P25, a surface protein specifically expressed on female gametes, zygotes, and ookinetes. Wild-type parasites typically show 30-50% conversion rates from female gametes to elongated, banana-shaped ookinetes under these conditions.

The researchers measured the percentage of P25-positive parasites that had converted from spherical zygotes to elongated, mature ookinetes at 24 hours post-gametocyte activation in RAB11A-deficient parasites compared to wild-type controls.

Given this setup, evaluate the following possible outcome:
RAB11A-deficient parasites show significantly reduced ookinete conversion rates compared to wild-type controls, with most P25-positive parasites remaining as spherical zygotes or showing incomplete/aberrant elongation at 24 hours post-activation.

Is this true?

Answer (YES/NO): YES